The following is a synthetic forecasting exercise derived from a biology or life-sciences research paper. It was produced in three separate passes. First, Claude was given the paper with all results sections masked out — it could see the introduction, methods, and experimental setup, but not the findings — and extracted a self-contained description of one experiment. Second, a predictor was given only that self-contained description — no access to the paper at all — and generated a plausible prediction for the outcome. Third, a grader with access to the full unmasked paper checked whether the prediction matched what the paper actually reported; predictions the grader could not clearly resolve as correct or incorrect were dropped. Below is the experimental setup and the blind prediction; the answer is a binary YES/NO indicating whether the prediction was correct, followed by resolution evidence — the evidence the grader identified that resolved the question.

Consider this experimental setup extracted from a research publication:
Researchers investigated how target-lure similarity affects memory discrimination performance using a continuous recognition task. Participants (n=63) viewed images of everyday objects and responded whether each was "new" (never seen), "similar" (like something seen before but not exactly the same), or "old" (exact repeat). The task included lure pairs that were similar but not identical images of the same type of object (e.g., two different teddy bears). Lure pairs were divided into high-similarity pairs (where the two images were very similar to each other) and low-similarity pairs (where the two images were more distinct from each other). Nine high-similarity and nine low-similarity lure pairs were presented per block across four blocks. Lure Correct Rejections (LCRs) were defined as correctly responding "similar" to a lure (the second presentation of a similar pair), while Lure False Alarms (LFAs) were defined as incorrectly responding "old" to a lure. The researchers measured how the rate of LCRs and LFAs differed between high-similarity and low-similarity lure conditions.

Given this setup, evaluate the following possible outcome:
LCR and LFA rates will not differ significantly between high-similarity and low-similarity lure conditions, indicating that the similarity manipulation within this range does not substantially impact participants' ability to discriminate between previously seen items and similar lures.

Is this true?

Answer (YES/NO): NO